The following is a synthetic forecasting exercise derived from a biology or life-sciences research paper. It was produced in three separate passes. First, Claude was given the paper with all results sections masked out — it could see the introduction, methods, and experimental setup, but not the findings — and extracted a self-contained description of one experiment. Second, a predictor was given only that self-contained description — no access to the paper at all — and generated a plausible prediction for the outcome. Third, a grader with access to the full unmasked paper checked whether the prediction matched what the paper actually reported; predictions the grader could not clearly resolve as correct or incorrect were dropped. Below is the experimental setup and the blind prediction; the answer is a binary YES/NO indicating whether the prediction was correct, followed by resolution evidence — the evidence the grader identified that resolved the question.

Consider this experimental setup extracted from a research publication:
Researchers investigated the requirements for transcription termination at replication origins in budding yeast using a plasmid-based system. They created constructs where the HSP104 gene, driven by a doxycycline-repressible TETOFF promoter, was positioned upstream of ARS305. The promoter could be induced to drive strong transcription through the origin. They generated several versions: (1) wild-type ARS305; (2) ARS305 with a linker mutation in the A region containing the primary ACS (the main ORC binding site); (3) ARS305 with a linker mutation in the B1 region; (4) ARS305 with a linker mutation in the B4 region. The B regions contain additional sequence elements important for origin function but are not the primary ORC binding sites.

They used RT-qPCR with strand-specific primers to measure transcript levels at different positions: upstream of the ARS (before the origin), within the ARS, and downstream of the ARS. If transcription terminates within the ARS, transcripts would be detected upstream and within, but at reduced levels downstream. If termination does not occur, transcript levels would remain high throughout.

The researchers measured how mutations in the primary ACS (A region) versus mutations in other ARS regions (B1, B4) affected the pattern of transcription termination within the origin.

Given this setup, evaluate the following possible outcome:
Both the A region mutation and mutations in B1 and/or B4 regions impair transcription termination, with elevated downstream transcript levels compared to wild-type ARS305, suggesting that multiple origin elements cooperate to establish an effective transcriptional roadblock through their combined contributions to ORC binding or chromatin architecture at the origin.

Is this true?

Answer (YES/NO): YES